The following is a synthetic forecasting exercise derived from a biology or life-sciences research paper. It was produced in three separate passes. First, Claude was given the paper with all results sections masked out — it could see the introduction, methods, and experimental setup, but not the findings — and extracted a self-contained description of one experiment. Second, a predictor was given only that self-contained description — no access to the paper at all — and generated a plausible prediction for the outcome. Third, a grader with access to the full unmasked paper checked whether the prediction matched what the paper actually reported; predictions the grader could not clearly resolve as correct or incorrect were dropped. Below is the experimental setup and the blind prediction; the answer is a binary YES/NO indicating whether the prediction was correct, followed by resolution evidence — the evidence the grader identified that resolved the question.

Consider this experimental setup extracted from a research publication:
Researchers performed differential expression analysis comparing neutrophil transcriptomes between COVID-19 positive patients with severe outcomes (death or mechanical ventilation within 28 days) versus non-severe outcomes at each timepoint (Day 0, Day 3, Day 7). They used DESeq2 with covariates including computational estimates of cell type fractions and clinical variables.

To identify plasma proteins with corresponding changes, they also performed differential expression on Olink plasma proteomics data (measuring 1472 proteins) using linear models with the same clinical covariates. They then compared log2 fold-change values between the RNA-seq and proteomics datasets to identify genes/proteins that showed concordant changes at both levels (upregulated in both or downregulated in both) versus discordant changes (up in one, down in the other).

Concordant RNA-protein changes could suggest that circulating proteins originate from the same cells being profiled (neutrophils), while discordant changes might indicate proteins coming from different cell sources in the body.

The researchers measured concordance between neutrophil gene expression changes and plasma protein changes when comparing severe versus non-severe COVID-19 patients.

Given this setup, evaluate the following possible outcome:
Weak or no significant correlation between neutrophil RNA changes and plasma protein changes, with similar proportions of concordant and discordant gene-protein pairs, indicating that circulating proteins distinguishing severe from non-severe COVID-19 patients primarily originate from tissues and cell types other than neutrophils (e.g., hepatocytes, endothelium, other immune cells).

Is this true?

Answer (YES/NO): NO